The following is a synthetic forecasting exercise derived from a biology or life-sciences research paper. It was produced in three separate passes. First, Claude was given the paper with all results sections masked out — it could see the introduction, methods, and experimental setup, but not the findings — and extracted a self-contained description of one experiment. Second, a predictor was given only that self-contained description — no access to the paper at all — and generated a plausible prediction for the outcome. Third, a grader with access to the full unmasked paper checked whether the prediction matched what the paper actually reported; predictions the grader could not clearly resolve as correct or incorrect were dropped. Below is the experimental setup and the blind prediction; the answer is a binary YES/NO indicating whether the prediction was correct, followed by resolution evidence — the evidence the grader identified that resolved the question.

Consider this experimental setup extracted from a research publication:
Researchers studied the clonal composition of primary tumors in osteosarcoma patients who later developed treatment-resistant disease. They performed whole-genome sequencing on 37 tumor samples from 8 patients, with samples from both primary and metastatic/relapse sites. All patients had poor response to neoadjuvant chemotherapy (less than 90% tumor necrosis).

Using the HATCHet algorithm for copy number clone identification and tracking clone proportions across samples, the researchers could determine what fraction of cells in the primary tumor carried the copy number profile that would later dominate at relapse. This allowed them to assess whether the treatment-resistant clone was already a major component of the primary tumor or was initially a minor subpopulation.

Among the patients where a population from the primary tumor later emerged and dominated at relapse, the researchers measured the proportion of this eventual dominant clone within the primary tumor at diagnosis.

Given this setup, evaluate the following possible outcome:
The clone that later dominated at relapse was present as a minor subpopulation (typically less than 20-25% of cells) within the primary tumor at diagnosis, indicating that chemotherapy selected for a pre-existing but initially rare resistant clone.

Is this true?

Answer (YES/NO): YES